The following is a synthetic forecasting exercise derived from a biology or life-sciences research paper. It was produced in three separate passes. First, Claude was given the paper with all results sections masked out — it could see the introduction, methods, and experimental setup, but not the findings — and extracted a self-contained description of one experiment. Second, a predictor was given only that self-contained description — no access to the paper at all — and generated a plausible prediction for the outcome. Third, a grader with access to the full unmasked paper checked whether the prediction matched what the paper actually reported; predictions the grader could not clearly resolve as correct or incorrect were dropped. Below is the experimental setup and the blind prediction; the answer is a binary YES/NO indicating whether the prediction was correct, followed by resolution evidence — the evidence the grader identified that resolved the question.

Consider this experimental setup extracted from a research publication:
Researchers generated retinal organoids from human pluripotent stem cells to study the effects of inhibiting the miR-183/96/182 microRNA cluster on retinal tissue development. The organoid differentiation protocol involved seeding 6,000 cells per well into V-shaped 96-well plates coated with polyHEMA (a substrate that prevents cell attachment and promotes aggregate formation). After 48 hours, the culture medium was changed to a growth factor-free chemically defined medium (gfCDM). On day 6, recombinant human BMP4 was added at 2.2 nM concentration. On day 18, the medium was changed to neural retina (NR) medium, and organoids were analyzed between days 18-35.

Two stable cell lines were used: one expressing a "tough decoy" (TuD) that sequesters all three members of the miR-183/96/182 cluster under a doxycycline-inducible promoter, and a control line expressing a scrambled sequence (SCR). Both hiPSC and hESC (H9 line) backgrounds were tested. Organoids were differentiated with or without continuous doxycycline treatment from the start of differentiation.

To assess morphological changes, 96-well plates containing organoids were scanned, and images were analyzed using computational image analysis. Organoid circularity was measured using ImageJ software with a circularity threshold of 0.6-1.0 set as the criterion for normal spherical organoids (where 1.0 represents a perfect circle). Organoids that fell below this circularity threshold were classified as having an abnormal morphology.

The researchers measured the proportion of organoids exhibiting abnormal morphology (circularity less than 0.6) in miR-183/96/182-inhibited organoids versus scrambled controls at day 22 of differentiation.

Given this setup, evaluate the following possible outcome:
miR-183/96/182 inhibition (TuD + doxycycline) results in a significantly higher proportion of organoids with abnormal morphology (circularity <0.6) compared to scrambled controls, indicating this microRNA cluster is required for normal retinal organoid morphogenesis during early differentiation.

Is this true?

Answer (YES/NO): YES